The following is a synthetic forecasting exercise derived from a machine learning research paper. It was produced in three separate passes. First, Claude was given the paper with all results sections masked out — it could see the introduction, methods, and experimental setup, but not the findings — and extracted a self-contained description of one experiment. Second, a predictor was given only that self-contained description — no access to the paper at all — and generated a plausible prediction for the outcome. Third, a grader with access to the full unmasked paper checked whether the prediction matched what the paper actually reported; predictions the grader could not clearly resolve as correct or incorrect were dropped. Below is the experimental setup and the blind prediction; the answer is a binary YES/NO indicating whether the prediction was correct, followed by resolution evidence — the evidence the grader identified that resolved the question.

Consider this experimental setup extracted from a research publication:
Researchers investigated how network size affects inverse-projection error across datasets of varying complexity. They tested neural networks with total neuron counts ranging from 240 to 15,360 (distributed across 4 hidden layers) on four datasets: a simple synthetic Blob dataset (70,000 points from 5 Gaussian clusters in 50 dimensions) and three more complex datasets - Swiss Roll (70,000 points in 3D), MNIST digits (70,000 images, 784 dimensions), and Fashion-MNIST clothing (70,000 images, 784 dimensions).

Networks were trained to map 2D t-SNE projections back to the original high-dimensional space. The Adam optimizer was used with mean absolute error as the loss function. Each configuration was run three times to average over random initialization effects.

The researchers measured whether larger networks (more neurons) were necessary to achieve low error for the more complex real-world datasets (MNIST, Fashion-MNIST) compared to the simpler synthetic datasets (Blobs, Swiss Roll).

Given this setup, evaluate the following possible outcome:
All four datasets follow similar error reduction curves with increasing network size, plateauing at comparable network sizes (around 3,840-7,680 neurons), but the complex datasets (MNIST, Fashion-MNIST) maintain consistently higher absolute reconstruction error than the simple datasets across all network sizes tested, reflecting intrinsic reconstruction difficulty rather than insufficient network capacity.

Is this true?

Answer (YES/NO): NO